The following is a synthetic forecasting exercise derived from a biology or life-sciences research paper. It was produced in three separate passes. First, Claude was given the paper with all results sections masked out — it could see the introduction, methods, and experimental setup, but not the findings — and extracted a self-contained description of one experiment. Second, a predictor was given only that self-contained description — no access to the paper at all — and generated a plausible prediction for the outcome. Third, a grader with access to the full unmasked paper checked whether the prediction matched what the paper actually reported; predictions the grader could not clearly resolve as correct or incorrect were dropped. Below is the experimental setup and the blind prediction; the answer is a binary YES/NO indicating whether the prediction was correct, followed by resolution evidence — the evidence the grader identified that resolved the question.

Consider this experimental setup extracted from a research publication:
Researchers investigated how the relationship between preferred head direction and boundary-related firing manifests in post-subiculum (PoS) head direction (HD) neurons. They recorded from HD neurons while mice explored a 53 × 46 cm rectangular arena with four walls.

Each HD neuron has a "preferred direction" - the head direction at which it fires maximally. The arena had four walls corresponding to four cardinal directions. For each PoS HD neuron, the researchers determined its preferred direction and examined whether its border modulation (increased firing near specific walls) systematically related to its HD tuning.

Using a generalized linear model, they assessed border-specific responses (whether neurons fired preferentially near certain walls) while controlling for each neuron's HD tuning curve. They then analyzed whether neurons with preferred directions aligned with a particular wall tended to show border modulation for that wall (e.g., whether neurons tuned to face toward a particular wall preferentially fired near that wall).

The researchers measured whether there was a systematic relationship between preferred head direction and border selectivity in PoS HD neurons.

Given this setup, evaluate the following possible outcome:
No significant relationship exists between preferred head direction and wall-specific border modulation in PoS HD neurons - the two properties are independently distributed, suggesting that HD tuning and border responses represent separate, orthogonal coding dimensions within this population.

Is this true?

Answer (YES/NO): NO